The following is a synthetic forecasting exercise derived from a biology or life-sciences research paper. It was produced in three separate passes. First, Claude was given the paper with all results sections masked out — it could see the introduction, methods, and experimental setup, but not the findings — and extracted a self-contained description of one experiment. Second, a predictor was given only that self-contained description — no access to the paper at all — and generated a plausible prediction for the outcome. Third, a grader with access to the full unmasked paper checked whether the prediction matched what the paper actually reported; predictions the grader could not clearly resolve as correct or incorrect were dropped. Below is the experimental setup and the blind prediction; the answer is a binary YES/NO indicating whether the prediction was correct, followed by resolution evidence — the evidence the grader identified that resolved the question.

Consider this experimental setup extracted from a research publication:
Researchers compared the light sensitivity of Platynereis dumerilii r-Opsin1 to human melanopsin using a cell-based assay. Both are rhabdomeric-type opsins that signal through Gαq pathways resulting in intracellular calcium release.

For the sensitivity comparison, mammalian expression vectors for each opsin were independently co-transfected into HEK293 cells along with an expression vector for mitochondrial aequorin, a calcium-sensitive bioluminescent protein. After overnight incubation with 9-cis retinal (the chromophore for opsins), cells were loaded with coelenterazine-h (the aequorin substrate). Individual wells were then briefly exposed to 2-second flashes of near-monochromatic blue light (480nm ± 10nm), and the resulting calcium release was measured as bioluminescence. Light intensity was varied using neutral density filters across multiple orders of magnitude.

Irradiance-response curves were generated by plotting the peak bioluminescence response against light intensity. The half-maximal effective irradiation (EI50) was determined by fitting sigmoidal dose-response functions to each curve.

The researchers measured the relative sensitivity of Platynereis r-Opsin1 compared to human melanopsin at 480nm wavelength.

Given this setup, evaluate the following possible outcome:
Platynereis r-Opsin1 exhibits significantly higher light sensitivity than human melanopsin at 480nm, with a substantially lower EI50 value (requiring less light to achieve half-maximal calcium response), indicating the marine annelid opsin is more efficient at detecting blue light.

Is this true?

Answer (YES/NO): YES